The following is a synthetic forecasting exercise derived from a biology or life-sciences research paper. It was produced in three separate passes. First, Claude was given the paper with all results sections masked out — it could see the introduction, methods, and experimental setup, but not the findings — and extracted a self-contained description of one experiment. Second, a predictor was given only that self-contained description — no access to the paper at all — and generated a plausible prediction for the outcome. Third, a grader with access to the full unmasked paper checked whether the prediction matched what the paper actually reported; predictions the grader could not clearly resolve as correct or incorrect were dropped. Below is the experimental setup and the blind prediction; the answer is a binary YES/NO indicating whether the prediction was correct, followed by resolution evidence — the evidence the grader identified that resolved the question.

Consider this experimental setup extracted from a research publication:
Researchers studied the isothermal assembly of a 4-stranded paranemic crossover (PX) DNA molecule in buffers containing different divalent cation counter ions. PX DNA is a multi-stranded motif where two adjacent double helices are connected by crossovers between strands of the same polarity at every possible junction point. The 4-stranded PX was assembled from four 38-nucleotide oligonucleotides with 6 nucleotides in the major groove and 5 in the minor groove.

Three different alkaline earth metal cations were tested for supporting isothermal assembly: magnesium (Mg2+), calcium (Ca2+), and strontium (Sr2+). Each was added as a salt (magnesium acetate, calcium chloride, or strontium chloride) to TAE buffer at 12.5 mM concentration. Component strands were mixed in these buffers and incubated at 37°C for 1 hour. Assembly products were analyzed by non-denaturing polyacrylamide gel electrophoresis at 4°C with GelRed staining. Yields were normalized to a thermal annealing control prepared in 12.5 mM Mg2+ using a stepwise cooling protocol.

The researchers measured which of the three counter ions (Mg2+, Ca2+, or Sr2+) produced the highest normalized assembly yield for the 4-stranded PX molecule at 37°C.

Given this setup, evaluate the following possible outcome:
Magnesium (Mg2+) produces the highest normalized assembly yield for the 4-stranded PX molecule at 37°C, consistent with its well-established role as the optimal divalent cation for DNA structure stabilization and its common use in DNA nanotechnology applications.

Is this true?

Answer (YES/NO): NO